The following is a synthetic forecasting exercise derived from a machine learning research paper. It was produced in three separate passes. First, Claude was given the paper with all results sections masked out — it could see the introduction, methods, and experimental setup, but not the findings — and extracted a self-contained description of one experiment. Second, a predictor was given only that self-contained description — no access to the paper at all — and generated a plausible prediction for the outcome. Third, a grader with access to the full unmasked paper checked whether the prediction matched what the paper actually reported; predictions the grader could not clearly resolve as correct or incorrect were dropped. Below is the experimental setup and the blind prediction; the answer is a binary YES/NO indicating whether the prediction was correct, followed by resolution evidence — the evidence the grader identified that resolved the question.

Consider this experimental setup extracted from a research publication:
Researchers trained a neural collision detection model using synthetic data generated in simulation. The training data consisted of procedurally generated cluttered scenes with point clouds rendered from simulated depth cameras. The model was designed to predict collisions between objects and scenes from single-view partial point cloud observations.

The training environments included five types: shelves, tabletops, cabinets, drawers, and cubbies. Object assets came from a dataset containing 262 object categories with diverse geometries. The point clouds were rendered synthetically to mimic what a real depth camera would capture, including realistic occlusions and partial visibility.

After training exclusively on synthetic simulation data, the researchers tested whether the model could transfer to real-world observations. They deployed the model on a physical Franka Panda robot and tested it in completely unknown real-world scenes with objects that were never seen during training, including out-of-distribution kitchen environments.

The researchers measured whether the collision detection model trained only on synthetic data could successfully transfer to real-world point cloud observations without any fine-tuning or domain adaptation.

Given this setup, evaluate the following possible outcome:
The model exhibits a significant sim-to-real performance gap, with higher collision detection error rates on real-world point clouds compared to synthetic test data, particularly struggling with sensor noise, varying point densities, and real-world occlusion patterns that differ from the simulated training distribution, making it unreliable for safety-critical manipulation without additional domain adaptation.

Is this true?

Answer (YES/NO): NO